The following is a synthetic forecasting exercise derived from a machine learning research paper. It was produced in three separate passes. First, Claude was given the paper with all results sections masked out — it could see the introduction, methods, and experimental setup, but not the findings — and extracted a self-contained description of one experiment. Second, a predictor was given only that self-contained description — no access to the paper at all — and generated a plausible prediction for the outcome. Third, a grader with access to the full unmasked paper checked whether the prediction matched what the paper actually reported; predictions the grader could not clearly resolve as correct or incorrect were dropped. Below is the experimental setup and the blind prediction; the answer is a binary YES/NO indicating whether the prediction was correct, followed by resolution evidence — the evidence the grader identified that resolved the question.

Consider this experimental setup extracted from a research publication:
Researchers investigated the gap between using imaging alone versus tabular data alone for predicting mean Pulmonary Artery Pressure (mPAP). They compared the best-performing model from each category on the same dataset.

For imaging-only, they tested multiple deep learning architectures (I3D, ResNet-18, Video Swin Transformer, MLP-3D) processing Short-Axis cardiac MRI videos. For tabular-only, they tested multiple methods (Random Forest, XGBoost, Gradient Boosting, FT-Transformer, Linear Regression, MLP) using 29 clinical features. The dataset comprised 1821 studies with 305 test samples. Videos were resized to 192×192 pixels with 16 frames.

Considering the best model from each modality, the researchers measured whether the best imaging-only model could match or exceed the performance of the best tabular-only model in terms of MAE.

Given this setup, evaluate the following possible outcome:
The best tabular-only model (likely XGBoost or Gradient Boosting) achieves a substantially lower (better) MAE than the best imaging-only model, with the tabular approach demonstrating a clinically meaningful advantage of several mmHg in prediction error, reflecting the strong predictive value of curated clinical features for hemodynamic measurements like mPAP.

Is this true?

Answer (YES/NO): NO